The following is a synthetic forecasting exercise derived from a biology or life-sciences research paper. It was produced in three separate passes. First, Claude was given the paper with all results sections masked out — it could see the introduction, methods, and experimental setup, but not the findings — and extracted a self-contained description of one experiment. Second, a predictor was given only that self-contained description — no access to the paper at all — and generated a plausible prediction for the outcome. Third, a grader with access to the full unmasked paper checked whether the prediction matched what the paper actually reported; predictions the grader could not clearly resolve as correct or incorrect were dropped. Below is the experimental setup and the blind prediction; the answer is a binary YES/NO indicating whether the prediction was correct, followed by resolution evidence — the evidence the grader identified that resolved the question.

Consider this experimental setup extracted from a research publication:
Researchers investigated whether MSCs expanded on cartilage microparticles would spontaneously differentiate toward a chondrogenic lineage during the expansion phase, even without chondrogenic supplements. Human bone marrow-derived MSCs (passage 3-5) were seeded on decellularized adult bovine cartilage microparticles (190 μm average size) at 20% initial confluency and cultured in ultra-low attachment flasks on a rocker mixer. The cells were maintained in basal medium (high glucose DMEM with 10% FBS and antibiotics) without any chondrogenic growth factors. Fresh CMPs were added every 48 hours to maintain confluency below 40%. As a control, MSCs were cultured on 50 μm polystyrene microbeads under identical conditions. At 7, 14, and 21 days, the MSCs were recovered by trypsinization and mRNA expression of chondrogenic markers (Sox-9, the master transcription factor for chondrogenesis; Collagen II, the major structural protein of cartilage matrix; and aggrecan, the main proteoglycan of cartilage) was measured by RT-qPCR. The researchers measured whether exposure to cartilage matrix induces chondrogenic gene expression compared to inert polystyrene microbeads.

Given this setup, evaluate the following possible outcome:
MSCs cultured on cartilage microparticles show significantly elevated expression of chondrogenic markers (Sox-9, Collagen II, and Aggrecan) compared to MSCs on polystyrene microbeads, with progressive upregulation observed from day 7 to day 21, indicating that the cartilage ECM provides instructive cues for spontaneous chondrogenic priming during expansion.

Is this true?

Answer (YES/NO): NO